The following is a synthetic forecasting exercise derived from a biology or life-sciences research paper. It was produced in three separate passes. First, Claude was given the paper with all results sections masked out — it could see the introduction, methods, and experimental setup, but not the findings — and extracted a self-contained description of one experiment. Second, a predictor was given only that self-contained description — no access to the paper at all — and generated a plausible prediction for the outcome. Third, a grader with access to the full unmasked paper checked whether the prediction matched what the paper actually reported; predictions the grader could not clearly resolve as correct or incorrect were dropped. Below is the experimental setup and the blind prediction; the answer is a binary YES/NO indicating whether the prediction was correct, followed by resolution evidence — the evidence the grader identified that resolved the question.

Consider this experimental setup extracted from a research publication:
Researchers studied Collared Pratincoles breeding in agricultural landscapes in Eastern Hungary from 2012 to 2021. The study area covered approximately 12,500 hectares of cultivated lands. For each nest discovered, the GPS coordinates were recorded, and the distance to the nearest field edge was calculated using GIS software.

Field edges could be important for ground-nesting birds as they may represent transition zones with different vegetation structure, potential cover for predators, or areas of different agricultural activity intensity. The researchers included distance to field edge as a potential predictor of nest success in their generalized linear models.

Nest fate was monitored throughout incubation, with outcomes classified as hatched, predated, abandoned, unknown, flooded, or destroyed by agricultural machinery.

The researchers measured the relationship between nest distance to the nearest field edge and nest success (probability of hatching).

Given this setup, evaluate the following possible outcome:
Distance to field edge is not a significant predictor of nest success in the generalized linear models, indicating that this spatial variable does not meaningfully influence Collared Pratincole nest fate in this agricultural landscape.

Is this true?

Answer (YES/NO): YES